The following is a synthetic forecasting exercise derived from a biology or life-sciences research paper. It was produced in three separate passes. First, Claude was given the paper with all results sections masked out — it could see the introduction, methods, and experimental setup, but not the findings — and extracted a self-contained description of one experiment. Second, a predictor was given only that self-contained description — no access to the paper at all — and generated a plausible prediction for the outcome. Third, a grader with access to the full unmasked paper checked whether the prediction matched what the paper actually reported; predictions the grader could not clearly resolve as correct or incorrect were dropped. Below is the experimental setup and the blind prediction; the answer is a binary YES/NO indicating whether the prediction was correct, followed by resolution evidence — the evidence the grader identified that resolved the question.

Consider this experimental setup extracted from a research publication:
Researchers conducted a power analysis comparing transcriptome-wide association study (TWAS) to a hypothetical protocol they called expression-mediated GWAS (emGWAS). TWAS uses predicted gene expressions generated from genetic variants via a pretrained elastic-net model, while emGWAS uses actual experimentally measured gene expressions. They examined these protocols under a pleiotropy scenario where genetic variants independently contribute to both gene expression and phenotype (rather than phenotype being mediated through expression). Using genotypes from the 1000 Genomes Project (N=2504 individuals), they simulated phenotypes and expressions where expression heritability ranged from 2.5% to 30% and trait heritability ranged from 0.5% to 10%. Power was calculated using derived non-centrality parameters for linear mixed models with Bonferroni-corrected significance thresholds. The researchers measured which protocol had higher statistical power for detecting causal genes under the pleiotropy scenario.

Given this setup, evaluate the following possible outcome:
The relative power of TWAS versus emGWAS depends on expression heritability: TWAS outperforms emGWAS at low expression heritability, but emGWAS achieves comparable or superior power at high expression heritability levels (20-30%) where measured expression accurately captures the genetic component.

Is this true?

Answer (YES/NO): NO